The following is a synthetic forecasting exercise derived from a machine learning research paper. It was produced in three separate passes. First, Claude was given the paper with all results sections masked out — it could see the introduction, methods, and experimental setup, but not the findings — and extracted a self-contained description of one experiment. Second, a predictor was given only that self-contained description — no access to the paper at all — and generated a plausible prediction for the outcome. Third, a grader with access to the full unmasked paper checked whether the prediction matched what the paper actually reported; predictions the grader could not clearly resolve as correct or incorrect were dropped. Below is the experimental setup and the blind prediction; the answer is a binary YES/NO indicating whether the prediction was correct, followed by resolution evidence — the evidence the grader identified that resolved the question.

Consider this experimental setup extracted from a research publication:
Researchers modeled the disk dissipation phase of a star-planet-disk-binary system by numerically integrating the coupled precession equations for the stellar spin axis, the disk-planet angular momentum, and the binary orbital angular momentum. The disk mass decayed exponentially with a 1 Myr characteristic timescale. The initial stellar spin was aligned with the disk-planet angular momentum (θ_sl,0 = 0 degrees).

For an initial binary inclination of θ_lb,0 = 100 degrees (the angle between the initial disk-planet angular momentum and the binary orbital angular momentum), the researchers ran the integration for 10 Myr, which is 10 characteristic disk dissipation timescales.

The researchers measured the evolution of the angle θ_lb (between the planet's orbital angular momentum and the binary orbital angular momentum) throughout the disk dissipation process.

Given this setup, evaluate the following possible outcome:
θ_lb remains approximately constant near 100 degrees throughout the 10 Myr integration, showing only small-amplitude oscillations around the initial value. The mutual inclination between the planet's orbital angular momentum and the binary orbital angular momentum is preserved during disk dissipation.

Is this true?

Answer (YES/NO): YES